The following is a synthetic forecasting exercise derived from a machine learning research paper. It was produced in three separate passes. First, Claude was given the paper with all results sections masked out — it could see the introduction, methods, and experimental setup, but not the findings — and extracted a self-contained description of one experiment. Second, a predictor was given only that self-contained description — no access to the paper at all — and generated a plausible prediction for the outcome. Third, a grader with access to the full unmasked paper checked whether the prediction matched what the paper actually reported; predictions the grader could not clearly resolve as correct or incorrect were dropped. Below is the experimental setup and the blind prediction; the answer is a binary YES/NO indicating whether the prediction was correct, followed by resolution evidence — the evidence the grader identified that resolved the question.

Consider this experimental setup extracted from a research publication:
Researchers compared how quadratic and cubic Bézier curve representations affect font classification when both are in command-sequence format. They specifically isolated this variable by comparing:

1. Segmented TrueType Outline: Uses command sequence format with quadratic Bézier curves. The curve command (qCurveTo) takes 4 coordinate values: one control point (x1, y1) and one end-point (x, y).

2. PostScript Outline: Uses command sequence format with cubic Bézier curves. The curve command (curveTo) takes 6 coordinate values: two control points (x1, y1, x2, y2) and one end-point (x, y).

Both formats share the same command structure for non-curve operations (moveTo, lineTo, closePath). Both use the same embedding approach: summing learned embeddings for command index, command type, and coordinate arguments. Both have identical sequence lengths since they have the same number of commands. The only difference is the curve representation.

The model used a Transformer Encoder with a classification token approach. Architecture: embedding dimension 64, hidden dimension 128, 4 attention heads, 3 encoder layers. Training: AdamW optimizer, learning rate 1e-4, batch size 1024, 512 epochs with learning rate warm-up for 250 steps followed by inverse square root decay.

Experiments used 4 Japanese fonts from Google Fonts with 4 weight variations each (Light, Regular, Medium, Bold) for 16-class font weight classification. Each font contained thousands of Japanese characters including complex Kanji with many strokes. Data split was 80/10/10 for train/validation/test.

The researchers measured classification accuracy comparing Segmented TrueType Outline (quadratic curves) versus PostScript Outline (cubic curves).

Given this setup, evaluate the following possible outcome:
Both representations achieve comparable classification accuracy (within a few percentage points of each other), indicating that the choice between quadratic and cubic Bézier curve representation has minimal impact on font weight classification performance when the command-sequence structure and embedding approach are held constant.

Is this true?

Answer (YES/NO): NO